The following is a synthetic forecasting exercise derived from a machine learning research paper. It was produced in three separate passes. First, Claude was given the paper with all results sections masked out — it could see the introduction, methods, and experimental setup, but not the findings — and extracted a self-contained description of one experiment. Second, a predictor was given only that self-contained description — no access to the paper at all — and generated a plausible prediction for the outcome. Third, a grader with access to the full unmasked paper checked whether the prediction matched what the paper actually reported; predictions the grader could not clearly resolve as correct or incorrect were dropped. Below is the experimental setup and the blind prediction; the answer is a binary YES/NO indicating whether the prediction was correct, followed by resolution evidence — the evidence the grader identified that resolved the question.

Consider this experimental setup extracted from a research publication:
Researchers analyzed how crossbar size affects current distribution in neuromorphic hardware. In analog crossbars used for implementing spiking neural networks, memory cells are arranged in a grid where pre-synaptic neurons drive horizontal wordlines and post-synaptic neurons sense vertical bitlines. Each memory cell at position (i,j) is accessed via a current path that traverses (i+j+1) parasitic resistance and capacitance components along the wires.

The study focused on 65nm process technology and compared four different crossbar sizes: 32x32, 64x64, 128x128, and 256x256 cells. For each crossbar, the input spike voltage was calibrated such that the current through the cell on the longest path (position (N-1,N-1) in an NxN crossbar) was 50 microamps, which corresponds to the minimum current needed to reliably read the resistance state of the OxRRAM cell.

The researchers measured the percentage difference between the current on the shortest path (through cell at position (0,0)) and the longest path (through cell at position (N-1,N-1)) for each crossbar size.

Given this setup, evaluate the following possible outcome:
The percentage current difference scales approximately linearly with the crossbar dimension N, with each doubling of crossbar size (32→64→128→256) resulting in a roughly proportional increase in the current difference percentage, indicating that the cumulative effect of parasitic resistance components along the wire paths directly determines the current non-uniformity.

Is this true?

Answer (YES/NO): NO